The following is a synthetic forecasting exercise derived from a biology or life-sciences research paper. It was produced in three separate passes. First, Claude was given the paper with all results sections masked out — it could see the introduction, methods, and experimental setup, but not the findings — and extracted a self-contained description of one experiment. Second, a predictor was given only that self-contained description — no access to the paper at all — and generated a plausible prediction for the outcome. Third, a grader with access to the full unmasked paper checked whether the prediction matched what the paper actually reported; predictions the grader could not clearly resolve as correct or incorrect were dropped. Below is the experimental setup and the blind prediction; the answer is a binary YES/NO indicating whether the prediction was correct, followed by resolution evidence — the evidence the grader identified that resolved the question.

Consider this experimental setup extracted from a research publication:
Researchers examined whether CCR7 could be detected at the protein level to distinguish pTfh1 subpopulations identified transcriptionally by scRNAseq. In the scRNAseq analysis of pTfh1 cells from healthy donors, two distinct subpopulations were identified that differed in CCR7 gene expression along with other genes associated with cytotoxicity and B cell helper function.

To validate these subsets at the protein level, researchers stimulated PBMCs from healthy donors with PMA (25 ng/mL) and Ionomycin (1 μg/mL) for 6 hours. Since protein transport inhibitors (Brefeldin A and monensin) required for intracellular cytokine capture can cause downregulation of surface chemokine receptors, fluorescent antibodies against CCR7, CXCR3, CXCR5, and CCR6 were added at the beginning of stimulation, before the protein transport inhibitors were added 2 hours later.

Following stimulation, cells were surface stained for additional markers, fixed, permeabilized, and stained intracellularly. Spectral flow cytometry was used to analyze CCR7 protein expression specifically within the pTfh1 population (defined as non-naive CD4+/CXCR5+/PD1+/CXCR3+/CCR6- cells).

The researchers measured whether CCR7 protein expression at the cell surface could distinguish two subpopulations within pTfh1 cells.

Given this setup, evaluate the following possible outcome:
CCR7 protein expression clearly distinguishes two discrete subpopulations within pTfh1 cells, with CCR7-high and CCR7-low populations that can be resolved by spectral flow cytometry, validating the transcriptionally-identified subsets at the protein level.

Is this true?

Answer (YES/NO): NO